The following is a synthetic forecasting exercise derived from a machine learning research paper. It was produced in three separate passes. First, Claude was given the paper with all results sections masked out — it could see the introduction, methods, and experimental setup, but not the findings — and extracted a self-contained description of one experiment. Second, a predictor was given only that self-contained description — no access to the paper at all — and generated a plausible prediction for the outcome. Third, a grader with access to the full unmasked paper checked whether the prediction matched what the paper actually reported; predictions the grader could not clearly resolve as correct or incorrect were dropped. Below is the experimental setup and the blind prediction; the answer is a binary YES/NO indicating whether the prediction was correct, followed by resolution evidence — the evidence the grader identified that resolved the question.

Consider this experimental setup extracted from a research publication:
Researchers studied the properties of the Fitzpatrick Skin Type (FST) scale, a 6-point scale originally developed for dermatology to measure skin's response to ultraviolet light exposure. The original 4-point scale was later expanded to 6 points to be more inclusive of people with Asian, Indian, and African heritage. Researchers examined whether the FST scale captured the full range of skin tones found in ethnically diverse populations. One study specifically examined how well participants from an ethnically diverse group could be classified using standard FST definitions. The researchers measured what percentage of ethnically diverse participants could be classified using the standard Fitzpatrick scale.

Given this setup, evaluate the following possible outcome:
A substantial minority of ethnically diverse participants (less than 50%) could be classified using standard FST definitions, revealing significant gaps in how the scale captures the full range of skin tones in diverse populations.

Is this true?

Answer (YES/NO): YES